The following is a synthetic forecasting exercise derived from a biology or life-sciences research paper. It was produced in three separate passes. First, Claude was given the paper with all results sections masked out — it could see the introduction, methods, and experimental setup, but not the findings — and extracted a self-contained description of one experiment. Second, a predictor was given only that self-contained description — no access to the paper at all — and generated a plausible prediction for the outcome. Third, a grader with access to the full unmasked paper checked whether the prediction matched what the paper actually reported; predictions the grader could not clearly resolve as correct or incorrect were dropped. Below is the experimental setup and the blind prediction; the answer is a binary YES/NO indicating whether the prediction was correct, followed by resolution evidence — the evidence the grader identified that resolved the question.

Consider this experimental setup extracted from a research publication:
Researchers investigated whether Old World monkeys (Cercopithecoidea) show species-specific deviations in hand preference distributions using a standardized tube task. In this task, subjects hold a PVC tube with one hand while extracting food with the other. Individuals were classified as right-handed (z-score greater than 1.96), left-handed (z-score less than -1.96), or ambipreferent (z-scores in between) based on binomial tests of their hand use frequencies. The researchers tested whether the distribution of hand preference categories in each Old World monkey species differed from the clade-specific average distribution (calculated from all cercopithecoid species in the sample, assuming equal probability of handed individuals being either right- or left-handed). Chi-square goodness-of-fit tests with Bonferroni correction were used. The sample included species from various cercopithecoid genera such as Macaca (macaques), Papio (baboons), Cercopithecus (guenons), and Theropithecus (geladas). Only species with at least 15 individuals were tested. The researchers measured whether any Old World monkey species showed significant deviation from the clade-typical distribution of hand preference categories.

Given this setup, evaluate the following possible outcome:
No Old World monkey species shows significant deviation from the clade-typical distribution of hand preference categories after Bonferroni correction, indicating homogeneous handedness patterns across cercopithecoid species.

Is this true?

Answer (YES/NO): YES